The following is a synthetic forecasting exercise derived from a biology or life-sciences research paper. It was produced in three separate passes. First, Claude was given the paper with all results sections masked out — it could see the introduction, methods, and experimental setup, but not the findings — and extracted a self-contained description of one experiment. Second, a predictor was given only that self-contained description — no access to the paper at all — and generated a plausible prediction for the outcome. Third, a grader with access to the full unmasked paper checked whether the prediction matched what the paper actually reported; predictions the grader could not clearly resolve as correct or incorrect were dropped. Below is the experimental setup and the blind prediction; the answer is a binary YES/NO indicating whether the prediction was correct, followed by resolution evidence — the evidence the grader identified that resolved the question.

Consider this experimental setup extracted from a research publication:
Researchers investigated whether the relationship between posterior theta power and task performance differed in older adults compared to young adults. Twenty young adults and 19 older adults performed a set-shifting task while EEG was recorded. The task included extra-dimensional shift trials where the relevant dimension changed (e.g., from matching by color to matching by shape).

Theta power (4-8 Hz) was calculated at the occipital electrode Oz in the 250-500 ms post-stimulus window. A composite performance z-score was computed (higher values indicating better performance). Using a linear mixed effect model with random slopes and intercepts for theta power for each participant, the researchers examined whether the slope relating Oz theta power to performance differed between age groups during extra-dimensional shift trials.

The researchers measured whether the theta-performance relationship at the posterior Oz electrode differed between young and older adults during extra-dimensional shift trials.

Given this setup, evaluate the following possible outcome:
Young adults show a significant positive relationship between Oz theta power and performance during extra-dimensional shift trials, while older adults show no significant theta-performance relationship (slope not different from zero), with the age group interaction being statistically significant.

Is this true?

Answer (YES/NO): NO